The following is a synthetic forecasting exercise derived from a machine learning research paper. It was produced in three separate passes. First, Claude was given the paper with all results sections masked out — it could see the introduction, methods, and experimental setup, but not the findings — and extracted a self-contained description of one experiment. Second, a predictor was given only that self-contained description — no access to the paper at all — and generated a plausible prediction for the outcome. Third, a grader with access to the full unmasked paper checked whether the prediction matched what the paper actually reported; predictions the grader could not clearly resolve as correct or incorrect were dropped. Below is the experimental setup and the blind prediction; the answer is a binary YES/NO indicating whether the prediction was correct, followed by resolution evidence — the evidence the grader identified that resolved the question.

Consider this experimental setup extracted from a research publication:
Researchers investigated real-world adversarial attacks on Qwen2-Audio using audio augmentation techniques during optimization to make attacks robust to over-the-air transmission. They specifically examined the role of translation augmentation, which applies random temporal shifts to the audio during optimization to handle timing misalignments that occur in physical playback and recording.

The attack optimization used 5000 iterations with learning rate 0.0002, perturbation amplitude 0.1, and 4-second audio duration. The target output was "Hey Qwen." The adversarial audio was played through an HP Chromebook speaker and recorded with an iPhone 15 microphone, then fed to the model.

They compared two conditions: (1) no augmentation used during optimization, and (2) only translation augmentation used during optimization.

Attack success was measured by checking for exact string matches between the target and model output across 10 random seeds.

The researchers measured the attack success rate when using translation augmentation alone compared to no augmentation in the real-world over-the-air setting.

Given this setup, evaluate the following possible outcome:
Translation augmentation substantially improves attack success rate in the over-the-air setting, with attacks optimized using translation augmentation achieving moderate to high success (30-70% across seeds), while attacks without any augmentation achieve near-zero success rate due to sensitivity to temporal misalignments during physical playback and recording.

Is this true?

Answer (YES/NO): NO